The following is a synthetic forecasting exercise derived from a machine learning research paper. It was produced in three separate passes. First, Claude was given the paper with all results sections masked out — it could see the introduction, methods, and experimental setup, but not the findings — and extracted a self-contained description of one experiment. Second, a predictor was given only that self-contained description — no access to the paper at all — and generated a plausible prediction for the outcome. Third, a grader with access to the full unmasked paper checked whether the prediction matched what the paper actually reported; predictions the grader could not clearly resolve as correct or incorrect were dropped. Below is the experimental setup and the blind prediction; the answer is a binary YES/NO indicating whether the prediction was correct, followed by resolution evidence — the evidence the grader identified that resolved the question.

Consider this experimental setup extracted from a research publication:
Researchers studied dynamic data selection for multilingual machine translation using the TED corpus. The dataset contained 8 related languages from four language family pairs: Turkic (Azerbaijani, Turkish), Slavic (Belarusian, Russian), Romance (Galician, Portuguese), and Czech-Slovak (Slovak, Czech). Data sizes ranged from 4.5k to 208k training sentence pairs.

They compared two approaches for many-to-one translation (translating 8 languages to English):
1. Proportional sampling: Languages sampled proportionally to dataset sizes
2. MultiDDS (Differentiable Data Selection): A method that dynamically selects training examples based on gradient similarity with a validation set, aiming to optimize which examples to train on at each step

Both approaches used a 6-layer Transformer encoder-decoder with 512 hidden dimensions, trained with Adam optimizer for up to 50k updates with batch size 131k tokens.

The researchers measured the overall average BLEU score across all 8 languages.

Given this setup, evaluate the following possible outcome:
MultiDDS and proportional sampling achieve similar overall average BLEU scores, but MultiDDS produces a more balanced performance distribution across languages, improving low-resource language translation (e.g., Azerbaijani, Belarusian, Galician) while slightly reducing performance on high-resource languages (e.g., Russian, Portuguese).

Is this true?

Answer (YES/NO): NO